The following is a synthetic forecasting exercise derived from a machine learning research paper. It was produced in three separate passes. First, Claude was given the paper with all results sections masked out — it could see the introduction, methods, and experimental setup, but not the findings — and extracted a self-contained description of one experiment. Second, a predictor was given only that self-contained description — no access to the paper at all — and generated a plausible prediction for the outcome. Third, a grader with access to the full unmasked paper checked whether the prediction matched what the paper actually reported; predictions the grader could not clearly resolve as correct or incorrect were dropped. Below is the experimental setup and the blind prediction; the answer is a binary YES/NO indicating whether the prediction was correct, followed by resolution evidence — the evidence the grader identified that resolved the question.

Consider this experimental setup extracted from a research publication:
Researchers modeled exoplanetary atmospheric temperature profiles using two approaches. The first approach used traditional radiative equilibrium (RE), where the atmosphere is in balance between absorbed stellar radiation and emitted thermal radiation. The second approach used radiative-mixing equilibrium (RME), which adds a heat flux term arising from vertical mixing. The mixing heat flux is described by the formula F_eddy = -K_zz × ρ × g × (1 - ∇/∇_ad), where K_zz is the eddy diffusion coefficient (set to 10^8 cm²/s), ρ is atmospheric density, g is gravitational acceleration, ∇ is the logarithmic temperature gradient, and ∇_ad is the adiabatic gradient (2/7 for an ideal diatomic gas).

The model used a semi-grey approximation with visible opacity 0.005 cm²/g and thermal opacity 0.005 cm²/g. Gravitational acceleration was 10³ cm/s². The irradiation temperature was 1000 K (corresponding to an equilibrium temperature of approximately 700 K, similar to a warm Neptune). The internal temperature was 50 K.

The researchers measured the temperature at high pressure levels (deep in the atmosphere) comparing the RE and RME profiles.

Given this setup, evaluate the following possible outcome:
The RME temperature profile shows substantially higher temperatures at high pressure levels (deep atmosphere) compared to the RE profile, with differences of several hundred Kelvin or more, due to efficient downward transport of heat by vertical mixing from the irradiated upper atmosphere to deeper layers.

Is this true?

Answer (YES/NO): YES